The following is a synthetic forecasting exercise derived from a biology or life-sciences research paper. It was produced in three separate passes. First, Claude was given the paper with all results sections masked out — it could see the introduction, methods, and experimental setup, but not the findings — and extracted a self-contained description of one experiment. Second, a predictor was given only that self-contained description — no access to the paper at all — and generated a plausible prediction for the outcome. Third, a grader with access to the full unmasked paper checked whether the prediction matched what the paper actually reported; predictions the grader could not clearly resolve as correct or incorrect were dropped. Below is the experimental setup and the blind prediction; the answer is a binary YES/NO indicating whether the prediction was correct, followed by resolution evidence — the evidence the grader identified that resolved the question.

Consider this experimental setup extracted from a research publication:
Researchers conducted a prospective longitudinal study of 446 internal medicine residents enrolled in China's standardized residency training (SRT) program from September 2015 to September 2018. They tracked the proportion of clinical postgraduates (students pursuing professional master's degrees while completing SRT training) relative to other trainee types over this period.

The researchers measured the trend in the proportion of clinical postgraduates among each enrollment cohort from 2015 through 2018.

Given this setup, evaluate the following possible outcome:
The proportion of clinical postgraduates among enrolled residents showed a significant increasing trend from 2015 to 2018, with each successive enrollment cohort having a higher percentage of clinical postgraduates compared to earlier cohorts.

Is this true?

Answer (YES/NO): YES